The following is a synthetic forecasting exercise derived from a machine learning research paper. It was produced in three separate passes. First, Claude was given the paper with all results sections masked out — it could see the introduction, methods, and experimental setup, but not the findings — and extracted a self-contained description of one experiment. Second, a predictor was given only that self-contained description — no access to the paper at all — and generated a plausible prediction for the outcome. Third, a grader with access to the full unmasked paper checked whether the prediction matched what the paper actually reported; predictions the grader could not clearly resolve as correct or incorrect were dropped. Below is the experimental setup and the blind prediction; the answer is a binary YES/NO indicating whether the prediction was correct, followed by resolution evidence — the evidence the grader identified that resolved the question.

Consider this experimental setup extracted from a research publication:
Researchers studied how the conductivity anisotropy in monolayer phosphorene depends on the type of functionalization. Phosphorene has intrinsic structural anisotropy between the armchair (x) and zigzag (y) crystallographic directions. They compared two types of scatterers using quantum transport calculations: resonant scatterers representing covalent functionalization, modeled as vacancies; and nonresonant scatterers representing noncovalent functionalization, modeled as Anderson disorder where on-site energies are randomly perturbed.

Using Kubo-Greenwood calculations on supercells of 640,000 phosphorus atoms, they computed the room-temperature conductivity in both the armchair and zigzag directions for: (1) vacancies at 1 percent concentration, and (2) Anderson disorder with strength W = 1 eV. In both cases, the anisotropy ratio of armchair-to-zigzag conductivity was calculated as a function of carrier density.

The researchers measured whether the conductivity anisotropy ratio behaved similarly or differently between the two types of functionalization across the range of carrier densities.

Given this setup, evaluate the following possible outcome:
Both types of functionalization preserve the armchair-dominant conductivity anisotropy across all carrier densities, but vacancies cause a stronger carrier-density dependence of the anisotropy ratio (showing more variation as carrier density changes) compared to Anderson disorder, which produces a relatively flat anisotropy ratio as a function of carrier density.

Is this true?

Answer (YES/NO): NO